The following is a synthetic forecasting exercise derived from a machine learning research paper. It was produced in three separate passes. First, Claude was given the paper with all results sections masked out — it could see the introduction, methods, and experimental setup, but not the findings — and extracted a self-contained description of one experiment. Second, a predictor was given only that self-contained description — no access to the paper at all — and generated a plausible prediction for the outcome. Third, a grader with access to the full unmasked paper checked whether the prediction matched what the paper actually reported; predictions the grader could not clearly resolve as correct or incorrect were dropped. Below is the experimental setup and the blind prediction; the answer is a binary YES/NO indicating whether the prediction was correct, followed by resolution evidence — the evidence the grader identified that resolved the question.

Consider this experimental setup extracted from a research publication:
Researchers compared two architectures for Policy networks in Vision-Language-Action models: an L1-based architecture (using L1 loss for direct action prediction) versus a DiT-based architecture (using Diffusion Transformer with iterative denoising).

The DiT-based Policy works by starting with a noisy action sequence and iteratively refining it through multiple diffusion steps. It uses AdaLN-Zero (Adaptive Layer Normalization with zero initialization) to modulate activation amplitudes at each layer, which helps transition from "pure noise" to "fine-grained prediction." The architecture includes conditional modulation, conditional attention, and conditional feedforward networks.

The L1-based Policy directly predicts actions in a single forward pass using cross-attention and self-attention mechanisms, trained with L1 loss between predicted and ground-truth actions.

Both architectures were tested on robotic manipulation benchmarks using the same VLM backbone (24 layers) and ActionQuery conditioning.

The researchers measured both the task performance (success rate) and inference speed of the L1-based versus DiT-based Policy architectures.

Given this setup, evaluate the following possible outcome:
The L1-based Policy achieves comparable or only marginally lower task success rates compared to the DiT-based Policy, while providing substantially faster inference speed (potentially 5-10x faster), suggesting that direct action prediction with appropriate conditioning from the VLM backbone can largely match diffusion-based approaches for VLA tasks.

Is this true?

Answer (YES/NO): NO